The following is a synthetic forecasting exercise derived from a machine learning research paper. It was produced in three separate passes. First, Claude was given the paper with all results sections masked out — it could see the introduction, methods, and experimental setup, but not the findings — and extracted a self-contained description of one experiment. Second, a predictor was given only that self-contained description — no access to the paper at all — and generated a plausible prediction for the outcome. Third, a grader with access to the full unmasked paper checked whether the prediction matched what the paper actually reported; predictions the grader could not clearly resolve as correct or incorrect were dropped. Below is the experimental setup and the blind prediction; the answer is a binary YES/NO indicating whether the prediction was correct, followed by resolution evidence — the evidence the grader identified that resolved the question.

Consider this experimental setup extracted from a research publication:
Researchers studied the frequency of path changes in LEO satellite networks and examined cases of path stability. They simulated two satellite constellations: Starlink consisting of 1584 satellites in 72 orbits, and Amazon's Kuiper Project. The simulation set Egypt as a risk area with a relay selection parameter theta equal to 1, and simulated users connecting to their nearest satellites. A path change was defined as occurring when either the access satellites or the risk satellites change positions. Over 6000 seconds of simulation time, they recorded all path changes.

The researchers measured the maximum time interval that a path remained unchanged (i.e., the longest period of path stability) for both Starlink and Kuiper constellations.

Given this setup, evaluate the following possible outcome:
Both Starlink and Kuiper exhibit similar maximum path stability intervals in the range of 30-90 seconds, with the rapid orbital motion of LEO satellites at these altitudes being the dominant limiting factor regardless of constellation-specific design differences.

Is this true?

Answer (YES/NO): NO